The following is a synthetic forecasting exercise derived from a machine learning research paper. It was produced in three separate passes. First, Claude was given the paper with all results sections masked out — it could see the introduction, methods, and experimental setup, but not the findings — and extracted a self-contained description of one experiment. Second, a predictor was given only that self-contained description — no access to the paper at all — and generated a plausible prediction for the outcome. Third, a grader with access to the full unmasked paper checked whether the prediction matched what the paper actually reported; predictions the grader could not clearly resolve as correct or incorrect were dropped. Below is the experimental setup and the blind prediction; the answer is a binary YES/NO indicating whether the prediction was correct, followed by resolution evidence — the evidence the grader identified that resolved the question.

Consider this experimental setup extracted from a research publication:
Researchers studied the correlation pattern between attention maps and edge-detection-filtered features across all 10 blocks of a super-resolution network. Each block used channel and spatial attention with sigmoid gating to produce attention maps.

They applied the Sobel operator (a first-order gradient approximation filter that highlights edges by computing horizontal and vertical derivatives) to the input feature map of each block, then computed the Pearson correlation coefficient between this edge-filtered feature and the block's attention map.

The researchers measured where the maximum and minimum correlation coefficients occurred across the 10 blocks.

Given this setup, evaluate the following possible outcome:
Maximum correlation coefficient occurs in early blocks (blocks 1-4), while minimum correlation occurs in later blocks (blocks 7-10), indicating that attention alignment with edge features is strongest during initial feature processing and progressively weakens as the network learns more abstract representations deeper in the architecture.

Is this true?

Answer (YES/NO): NO